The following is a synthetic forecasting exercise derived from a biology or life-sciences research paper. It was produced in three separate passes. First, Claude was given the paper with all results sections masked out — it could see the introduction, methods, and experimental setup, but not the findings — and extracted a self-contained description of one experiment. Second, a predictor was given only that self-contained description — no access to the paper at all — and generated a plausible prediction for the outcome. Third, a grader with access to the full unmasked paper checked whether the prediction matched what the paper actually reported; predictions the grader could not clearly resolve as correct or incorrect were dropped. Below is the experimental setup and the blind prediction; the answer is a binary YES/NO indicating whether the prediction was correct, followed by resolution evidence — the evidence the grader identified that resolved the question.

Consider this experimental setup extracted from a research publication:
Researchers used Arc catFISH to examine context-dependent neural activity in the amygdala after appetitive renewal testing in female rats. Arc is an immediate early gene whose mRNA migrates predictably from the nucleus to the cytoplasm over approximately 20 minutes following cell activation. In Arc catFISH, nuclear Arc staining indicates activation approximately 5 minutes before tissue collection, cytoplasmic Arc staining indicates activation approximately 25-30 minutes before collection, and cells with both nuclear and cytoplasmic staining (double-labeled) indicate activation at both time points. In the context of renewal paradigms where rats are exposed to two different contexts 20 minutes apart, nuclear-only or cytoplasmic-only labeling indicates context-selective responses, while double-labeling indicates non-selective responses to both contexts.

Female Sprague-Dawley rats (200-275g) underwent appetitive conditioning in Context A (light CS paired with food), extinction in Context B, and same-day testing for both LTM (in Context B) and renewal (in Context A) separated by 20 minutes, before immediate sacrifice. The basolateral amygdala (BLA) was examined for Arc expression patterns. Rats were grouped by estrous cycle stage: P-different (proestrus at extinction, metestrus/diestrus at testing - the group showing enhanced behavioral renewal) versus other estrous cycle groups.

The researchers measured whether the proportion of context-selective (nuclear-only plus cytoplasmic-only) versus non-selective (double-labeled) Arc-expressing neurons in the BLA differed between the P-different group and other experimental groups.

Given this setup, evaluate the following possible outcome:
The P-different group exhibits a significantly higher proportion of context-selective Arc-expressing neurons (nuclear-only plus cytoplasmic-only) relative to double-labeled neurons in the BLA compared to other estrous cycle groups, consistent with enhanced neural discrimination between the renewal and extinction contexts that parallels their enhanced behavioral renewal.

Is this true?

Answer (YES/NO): NO